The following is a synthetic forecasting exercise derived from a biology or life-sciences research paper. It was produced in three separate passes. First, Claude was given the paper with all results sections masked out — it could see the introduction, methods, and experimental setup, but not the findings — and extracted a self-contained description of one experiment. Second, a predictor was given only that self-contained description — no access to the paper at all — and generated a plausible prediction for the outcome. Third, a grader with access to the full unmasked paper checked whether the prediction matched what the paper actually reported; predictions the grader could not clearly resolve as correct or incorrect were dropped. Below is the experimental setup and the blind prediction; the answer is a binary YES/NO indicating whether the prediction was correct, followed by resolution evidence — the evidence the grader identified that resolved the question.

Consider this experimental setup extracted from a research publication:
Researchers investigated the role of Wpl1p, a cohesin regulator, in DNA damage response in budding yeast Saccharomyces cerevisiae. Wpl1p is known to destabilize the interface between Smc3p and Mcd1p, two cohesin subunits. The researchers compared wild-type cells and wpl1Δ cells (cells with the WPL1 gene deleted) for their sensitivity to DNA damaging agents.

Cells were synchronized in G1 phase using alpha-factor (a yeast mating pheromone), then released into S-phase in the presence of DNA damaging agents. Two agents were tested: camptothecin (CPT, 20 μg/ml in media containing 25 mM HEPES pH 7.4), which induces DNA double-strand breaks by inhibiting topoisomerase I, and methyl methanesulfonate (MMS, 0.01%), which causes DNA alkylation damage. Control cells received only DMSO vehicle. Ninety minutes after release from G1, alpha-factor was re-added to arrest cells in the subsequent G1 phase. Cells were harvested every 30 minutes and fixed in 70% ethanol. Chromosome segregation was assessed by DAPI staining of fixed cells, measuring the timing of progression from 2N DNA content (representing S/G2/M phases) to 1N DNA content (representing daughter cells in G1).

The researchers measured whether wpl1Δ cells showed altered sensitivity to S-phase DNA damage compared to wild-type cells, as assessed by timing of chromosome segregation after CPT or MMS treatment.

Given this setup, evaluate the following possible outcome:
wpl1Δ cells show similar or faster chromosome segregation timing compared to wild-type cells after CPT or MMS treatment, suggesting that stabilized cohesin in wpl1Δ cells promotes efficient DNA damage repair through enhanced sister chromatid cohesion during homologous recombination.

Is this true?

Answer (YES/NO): NO